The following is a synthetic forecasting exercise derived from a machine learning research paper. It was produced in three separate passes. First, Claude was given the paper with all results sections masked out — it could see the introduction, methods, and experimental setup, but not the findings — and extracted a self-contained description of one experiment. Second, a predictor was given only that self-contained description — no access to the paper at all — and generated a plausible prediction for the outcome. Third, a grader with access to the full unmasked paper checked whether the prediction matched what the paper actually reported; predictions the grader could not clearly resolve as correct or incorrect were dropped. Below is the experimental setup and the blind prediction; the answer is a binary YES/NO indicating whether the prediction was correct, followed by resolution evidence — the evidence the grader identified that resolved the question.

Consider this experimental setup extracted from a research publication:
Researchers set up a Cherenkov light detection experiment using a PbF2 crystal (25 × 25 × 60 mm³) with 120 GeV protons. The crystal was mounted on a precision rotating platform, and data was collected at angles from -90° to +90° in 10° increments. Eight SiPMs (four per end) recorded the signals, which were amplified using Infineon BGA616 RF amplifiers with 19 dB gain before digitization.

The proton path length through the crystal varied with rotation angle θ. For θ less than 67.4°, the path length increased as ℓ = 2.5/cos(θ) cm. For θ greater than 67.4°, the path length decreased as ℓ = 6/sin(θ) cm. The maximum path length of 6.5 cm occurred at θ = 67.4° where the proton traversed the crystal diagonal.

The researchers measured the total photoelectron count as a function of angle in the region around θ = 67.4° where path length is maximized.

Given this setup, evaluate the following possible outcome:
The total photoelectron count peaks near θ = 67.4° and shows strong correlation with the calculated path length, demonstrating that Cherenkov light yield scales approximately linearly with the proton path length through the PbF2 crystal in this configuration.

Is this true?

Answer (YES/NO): NO